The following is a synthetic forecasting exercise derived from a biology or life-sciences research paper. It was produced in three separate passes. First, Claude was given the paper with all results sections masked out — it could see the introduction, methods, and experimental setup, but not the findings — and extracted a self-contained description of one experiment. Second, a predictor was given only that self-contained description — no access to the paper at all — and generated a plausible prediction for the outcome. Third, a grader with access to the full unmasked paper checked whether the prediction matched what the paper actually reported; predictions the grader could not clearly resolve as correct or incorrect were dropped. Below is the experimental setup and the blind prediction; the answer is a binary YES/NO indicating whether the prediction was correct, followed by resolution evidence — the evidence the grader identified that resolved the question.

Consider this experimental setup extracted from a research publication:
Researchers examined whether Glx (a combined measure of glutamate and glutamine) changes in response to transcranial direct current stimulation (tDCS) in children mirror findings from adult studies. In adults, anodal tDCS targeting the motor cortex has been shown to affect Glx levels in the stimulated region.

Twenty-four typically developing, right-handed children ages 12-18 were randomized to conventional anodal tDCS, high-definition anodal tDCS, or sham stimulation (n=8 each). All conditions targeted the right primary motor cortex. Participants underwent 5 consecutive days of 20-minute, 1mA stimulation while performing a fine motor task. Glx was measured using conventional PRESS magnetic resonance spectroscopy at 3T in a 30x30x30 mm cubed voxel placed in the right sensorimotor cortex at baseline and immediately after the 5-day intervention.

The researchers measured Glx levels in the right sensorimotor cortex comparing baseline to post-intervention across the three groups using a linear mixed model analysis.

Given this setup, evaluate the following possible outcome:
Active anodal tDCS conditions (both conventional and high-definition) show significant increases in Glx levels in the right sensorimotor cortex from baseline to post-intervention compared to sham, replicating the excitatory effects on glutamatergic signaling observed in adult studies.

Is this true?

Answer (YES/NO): NO